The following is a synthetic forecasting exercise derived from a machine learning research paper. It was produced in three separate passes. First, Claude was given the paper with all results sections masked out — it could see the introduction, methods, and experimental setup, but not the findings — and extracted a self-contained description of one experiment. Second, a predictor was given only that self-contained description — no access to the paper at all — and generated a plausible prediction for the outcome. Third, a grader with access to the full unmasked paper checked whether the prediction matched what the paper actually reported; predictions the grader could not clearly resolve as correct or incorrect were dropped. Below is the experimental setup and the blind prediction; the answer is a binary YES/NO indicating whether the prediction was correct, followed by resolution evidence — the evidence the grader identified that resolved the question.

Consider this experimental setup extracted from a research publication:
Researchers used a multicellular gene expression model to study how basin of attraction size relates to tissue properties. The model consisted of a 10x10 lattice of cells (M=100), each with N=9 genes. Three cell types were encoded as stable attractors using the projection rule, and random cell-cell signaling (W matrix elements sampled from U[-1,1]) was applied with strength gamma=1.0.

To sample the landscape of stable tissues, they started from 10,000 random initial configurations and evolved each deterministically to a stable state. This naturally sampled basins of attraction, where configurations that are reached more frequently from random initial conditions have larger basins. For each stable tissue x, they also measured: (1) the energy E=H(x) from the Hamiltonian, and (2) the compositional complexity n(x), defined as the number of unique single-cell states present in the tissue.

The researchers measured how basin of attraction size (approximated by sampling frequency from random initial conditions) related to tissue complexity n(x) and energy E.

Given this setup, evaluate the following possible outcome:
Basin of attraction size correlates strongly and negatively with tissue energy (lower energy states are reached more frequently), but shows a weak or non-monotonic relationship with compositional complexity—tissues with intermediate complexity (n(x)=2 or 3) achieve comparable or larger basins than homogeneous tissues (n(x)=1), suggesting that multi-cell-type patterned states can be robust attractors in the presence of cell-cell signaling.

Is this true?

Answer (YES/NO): NO